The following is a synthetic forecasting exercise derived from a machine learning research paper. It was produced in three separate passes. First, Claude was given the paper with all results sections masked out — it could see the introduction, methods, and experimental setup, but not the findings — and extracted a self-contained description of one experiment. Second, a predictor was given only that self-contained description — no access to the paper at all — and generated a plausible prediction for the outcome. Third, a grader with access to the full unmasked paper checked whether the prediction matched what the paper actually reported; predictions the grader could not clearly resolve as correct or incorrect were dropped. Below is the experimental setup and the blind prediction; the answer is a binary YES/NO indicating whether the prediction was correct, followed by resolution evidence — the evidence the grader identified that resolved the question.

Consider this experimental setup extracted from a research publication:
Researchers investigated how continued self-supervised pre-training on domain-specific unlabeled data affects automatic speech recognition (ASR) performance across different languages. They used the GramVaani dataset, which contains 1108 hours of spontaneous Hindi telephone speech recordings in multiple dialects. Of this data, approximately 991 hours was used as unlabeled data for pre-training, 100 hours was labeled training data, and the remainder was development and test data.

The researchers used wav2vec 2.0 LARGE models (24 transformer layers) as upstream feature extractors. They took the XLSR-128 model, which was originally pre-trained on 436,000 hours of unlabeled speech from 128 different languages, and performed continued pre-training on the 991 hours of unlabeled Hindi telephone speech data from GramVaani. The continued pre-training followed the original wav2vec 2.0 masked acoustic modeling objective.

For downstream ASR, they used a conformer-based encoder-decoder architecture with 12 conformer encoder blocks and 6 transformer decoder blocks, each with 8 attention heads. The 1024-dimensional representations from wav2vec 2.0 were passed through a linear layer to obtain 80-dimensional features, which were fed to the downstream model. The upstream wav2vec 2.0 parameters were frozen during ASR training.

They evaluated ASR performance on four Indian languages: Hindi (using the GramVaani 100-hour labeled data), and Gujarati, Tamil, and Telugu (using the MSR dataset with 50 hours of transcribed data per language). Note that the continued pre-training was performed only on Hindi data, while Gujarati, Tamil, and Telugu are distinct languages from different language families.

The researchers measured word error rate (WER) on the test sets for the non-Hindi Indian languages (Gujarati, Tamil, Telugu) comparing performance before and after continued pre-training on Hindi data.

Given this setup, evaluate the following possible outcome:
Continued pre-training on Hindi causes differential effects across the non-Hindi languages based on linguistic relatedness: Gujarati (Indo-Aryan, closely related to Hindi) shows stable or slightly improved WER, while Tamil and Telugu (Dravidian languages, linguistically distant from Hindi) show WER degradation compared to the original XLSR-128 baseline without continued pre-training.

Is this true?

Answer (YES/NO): NO